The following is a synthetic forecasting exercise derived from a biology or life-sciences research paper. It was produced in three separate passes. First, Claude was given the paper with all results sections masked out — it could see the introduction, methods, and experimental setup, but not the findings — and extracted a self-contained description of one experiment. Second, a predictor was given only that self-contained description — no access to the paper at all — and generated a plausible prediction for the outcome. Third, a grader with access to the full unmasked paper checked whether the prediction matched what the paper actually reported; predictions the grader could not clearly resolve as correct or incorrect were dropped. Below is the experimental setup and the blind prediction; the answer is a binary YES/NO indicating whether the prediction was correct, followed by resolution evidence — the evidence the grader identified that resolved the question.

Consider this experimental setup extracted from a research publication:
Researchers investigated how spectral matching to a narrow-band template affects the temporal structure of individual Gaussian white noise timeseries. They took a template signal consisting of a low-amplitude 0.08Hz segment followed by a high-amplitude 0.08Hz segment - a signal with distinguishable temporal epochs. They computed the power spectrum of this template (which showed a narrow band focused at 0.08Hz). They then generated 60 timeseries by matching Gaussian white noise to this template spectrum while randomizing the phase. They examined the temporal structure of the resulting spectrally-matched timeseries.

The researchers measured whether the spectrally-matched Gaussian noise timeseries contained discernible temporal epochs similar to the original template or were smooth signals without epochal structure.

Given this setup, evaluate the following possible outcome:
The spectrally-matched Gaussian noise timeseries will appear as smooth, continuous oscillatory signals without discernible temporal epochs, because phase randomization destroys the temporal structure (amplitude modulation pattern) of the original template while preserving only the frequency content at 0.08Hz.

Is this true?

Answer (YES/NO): NO